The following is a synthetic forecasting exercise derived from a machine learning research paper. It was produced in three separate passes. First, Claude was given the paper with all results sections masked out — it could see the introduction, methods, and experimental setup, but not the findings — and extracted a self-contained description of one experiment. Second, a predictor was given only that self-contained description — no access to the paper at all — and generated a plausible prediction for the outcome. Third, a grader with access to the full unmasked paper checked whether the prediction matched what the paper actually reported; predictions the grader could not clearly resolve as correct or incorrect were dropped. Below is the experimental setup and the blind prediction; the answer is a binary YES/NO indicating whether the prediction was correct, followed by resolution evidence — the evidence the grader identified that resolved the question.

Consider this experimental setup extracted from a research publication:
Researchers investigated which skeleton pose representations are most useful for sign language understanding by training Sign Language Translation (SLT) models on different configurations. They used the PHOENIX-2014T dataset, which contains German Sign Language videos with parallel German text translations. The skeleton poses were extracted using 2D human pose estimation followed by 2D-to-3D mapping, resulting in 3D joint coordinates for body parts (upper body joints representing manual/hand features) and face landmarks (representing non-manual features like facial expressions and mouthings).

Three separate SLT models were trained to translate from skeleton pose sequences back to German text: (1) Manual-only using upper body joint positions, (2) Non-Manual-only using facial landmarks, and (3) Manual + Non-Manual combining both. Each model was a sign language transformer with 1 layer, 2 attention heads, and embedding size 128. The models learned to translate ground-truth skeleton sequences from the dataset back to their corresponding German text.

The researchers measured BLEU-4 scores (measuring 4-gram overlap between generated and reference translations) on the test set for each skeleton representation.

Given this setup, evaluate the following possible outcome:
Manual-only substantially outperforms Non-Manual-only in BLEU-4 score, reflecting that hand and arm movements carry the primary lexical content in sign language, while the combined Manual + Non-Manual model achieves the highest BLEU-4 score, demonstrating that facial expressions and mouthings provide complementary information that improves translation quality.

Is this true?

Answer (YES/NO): YES